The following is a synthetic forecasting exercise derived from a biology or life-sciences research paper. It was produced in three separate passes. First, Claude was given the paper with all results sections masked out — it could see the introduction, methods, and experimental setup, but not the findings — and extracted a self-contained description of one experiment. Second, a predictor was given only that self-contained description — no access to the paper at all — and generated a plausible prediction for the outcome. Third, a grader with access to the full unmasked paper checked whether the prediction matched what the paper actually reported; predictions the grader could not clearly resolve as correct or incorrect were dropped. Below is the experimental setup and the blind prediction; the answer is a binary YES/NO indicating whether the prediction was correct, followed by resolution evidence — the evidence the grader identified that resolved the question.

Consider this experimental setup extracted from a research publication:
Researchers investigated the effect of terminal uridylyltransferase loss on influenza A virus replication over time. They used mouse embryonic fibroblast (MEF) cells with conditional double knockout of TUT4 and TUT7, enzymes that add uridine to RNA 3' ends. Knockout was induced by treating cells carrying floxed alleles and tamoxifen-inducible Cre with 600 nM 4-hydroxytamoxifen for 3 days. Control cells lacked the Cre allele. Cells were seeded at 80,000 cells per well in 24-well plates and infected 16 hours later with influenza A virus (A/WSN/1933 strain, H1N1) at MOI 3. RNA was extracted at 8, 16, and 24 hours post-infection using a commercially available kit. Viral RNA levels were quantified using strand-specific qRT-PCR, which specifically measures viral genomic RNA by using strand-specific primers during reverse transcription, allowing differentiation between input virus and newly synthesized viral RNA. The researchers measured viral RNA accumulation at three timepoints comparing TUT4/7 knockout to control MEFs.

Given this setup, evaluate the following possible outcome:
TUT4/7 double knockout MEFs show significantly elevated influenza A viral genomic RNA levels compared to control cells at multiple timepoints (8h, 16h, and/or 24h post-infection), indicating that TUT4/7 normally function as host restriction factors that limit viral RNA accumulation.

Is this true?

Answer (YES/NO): NO